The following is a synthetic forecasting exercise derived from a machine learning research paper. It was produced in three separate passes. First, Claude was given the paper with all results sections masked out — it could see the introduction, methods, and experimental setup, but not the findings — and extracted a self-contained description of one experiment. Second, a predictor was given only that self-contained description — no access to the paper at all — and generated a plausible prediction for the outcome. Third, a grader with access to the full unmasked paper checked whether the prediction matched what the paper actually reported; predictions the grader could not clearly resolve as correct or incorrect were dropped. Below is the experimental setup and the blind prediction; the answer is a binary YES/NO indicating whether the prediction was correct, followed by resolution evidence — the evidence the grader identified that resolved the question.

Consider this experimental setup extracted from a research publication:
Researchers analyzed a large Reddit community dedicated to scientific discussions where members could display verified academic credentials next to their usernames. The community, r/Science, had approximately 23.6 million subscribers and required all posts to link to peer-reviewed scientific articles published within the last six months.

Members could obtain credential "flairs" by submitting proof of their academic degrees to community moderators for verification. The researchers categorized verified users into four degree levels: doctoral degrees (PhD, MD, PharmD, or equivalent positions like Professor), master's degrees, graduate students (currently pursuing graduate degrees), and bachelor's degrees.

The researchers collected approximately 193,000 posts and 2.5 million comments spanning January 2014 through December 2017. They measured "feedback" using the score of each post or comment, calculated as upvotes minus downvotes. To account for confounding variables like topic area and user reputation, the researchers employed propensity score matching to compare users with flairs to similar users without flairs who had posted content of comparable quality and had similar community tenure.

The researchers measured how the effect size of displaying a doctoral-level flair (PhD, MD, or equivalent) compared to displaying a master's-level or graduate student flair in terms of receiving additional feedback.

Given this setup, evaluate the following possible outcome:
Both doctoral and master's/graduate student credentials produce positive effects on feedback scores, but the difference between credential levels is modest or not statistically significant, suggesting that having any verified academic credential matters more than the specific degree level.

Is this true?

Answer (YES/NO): NO